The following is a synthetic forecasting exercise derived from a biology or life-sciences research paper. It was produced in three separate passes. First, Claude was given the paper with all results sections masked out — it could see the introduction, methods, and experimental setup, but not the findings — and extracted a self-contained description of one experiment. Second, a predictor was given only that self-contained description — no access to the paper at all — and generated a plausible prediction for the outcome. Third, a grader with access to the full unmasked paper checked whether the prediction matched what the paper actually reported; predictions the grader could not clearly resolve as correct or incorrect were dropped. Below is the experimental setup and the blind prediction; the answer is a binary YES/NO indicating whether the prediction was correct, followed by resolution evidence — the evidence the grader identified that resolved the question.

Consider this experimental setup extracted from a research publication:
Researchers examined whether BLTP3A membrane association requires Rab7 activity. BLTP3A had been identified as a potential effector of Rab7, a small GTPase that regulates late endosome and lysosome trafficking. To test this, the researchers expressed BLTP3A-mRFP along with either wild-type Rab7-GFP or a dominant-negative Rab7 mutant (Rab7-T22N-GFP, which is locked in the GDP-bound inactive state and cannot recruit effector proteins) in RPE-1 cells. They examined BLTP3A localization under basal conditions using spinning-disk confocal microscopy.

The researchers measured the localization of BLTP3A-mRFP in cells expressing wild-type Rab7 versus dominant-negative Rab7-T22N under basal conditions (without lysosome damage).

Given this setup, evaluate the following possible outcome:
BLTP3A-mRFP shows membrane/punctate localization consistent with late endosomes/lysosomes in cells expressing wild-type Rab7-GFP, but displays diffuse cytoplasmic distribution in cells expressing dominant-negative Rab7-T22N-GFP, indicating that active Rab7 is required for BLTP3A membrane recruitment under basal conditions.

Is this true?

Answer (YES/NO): NO